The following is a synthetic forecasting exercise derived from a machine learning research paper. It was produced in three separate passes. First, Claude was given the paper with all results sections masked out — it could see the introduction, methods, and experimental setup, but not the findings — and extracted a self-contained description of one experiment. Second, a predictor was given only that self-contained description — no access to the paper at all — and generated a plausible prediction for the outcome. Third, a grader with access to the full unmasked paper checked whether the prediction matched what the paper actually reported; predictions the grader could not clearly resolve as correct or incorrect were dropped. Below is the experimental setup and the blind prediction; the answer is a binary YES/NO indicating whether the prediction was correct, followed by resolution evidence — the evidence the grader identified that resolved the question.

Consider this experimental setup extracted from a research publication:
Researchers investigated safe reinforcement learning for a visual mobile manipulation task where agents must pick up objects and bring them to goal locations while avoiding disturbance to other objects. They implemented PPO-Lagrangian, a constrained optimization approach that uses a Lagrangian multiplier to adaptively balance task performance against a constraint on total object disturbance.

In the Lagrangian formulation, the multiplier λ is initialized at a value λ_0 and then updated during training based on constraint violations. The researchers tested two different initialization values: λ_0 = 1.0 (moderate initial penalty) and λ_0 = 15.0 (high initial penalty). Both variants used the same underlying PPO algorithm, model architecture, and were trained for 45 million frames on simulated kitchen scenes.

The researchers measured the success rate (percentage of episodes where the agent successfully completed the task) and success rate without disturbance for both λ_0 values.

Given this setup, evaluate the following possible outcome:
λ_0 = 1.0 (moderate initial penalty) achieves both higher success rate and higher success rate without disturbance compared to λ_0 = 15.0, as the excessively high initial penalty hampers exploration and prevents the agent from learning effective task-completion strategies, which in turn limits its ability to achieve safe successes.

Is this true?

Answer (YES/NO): YES